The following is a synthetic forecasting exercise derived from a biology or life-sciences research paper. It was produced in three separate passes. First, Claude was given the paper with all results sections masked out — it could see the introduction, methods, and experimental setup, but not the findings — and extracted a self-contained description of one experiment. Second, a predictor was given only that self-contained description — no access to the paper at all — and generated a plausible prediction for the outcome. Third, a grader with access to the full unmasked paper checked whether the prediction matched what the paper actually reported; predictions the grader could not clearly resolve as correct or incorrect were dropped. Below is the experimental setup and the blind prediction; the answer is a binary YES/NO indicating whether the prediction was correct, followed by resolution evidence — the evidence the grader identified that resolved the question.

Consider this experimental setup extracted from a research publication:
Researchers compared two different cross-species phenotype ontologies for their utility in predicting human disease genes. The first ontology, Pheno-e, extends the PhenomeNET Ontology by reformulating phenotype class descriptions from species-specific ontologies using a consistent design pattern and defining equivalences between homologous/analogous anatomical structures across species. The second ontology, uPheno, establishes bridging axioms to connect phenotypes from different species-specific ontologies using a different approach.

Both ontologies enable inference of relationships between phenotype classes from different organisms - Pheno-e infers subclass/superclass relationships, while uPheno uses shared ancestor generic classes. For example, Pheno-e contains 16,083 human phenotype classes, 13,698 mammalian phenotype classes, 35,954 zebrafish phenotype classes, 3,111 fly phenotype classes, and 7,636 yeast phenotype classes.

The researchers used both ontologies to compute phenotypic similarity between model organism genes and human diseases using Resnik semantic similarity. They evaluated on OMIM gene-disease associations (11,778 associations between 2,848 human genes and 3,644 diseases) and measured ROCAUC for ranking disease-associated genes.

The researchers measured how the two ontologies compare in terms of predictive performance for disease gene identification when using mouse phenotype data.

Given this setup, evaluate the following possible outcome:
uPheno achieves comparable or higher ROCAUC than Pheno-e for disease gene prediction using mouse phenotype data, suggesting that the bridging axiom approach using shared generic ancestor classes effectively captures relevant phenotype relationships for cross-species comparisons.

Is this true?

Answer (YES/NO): YES